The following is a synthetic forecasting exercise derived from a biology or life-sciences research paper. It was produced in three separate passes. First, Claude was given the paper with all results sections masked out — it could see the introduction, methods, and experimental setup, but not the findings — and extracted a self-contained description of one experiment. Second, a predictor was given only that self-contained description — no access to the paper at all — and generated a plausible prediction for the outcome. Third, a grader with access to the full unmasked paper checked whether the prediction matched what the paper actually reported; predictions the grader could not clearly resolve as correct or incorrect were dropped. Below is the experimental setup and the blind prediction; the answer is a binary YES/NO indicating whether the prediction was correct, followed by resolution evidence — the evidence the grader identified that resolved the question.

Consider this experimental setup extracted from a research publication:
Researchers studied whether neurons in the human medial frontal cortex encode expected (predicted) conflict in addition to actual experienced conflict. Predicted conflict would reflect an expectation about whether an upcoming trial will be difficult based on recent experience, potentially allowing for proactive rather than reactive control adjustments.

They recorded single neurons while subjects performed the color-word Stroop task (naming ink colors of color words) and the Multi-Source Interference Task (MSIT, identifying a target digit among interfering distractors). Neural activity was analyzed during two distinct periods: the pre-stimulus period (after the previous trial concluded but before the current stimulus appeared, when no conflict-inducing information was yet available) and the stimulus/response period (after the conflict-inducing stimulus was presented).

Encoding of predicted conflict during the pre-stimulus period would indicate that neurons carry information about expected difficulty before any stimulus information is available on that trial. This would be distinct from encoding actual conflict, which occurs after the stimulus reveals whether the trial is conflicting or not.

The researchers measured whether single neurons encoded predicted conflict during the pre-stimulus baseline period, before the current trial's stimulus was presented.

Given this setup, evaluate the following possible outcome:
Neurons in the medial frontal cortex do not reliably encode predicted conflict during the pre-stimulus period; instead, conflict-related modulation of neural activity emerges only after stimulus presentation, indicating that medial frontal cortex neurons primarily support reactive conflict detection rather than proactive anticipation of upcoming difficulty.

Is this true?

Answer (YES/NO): NO